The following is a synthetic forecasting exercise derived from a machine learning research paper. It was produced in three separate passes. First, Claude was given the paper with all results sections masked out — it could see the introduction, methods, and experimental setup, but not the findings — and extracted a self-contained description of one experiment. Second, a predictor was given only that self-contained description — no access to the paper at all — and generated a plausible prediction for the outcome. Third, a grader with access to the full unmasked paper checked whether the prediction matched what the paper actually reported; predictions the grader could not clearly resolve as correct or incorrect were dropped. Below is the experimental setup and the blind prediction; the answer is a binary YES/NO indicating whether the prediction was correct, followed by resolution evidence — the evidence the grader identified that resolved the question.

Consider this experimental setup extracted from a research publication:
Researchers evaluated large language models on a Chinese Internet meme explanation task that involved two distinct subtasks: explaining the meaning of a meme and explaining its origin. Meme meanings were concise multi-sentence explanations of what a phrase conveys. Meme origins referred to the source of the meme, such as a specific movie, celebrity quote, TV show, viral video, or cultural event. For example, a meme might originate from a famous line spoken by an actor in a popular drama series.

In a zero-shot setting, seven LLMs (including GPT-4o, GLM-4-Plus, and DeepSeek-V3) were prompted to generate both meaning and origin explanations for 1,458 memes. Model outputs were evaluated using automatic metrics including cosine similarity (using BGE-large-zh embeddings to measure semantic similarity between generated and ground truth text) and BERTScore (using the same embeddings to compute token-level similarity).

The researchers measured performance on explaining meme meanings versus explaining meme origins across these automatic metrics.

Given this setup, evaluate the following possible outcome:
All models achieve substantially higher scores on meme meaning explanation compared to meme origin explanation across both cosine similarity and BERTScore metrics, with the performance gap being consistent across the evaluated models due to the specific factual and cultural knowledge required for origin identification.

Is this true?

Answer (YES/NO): NO